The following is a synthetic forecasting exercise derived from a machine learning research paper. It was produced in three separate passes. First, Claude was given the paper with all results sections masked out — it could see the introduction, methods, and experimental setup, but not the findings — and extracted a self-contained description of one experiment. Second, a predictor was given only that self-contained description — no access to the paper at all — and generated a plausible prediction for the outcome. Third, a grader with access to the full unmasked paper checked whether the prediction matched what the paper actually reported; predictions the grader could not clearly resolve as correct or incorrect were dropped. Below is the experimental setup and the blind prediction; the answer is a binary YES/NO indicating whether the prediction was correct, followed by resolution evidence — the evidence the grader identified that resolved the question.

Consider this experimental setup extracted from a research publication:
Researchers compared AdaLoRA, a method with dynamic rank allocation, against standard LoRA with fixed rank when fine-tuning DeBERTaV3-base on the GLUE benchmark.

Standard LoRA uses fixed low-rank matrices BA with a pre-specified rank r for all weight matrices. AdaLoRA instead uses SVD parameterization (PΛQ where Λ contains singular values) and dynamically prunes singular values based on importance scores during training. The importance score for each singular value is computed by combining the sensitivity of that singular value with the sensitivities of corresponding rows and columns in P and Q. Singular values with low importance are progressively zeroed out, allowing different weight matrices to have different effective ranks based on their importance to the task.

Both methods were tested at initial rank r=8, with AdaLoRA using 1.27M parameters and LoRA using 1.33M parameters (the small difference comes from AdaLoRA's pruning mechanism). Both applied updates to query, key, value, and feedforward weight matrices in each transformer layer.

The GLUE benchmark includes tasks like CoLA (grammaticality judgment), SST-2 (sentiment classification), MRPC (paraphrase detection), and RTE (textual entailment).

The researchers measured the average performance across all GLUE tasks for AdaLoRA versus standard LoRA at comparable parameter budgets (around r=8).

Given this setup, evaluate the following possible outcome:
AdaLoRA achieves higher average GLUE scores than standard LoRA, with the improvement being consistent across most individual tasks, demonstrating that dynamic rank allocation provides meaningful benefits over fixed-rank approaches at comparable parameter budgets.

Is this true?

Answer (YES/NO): YES